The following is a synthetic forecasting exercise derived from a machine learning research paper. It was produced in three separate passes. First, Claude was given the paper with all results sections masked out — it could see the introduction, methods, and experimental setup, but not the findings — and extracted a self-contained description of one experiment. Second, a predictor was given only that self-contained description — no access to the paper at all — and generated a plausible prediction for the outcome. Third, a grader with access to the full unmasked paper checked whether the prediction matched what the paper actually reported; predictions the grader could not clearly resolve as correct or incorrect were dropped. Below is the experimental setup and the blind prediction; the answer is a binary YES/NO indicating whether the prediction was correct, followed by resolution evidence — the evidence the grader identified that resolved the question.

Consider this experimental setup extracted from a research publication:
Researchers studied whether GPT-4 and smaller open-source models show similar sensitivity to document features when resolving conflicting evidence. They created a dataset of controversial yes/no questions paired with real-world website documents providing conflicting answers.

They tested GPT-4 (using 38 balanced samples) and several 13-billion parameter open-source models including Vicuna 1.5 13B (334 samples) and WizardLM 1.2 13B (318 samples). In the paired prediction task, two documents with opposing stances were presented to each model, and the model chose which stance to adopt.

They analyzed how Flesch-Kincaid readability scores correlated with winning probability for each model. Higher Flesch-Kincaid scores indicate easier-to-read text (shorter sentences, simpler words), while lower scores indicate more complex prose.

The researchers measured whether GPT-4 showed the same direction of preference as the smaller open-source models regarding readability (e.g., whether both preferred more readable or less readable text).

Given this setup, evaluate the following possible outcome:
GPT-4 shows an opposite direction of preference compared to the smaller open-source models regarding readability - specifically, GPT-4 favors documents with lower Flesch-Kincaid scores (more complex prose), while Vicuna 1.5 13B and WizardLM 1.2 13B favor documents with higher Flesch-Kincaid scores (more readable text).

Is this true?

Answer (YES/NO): NO